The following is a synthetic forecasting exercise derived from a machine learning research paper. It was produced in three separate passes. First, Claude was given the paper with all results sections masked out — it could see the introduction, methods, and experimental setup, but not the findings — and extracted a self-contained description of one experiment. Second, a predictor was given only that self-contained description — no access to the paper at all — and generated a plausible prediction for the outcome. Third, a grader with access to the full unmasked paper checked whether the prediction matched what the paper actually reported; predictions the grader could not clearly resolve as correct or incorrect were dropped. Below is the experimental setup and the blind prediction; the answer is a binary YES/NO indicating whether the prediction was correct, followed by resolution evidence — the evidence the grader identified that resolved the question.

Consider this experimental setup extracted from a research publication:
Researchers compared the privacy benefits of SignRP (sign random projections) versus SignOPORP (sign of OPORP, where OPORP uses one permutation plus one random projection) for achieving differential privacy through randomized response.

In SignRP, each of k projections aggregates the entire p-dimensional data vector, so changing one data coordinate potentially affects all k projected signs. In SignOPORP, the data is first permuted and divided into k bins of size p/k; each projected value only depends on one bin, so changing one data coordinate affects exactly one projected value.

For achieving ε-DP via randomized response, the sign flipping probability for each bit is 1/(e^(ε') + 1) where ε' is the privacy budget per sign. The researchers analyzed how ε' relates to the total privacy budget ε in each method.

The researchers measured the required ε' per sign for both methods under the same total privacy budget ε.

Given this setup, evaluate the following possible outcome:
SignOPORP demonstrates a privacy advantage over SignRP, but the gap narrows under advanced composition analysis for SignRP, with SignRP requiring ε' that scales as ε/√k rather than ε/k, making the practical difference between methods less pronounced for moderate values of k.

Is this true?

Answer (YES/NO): NO